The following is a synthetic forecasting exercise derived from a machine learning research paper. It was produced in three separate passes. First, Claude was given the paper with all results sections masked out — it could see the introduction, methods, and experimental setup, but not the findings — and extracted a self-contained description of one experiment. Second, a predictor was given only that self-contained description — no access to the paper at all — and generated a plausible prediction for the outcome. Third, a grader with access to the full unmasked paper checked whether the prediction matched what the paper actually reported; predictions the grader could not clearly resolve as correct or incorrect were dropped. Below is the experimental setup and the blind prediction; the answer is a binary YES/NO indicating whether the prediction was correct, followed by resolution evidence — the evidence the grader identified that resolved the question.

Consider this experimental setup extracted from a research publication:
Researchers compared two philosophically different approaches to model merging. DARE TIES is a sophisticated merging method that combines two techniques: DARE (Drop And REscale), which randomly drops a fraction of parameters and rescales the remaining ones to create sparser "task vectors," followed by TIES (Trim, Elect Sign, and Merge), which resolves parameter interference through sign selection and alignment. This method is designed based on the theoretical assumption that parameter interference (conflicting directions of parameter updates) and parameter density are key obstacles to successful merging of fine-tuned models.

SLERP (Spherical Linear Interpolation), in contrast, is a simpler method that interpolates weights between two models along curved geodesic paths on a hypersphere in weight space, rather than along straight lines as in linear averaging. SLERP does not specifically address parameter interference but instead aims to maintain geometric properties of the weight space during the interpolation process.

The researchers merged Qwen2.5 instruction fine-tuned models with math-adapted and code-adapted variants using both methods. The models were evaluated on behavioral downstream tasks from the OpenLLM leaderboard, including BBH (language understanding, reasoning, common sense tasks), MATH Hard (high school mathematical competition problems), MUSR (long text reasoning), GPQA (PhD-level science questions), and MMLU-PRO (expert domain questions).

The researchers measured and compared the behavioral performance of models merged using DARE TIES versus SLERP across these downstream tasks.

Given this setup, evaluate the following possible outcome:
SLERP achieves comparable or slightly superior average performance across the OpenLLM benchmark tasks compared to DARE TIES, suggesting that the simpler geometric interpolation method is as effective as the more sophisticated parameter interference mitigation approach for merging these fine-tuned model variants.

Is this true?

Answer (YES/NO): NO